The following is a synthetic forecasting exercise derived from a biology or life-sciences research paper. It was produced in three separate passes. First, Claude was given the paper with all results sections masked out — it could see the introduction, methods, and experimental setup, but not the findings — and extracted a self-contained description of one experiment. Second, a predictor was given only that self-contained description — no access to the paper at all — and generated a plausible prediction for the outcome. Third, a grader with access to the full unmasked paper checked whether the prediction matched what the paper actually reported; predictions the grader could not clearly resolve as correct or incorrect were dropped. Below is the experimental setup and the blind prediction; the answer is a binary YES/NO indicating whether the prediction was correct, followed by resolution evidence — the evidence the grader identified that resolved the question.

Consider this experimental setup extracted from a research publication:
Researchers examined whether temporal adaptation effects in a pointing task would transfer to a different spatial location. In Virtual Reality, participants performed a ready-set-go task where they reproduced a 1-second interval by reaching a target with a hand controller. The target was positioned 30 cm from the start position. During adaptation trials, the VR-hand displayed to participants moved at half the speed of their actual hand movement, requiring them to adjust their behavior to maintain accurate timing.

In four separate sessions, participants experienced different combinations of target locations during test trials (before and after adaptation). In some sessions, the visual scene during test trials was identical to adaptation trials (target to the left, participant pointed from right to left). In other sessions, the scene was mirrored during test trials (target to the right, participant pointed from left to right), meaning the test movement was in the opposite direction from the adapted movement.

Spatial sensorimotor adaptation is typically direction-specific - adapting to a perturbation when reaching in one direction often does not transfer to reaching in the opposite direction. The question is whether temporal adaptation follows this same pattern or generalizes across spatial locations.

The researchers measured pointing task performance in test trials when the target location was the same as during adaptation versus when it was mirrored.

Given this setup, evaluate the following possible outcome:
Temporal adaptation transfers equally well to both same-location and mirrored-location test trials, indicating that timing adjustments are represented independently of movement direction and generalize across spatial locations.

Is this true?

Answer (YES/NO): YES